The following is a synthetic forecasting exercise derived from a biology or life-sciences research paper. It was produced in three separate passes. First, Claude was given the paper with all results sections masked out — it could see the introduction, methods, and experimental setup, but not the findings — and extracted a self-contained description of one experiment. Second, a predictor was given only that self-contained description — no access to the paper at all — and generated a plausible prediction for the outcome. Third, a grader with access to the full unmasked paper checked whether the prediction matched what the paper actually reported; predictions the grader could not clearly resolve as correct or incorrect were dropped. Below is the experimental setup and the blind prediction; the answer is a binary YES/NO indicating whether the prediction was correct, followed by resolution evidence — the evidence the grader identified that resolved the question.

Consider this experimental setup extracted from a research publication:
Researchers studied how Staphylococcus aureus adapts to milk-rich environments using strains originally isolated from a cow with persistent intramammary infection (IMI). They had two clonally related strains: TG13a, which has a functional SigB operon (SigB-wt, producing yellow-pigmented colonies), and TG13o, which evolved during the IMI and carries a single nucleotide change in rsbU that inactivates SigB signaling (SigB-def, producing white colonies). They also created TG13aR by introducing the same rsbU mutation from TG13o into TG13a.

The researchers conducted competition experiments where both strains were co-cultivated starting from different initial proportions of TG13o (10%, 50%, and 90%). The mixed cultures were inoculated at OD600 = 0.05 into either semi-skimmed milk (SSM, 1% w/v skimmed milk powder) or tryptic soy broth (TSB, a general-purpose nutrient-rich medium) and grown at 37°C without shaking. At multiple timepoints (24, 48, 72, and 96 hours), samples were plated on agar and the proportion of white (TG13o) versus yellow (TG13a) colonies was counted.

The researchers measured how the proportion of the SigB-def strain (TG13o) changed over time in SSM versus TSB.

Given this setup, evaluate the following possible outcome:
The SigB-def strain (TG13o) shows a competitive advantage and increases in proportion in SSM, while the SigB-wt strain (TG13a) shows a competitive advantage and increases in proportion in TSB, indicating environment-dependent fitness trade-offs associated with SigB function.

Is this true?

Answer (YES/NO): NO